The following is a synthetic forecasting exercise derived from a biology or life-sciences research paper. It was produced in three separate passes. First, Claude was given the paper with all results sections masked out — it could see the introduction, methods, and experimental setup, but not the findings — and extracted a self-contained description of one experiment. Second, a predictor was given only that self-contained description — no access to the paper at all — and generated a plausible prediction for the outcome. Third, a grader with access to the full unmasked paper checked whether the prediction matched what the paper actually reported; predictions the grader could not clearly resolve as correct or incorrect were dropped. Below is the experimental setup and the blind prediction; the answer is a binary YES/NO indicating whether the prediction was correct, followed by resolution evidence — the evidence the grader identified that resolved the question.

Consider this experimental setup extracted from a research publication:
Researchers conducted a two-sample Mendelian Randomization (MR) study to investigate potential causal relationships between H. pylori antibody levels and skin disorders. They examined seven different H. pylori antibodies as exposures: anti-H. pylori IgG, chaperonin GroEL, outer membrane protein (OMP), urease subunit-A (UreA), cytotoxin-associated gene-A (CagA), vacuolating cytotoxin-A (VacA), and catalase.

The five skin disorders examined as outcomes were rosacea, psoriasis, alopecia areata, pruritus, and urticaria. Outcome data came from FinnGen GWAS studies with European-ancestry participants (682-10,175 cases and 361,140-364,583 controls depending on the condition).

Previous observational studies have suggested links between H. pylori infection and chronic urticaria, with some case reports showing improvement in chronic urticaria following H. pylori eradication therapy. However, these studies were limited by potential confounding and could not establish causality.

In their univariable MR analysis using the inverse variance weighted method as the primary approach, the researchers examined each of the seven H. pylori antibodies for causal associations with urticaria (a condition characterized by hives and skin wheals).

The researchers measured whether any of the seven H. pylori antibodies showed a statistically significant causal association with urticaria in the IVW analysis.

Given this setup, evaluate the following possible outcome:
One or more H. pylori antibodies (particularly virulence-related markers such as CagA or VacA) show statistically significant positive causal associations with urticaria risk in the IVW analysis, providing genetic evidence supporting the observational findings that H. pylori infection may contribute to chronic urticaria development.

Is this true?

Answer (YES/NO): NO